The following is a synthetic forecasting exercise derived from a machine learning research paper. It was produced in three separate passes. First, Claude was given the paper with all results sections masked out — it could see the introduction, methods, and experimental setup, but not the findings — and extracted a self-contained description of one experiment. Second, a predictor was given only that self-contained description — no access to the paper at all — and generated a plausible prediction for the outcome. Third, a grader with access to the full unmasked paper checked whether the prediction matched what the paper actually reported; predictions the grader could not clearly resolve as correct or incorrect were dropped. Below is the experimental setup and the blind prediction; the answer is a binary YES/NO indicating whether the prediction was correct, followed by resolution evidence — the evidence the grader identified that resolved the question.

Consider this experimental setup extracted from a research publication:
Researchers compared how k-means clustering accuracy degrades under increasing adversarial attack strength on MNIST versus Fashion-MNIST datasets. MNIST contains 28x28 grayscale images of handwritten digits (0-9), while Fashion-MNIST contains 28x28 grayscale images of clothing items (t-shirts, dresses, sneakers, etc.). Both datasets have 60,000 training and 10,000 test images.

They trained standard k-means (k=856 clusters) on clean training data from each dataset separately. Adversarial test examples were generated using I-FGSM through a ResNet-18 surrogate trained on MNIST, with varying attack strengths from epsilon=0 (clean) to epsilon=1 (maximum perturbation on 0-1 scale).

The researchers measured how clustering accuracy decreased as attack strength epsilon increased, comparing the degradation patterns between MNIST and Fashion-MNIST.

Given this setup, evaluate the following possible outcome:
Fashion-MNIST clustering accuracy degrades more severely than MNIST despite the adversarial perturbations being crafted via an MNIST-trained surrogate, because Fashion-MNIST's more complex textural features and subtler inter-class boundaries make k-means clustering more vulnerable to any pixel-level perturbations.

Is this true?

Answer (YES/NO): NO